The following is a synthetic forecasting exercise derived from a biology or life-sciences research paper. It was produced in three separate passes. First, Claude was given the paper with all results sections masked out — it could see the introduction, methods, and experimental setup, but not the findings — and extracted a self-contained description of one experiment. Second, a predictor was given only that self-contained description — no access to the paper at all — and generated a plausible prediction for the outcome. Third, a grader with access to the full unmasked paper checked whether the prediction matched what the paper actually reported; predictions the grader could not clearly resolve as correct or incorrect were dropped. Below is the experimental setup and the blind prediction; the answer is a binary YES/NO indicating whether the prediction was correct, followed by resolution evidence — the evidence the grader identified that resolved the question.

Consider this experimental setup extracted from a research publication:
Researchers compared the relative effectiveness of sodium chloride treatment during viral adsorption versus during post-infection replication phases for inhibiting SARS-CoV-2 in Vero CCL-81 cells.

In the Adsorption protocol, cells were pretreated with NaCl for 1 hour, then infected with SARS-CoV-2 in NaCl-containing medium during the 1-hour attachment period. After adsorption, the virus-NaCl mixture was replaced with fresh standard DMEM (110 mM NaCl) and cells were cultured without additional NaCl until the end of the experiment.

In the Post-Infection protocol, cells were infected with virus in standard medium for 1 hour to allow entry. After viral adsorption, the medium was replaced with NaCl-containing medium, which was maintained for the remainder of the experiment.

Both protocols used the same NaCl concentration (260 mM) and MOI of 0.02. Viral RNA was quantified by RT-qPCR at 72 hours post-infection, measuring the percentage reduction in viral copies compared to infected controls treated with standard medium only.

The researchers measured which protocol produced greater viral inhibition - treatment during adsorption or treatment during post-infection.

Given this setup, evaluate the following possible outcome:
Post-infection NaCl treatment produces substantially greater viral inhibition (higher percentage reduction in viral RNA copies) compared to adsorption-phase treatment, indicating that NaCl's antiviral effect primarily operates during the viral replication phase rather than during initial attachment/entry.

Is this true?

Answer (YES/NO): YES